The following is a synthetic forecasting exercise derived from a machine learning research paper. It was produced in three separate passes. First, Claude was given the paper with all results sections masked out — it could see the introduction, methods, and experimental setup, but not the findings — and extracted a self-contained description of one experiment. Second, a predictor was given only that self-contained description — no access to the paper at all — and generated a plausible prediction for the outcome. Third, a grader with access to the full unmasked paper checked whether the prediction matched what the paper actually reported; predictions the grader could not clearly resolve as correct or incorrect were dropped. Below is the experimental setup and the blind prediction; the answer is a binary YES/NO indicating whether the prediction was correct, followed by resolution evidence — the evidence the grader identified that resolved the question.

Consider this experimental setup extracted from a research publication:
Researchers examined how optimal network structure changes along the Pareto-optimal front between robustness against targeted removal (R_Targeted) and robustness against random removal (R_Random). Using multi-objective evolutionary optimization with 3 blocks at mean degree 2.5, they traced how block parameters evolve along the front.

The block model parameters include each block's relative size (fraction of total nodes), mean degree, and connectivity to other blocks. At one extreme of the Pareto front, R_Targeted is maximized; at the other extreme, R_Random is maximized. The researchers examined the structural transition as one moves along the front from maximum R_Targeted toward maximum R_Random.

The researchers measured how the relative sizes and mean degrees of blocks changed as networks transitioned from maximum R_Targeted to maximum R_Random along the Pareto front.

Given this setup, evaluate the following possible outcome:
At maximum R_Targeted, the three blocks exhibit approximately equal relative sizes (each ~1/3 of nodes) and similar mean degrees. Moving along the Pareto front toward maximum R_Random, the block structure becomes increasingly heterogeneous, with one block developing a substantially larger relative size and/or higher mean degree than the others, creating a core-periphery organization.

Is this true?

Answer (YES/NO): NO